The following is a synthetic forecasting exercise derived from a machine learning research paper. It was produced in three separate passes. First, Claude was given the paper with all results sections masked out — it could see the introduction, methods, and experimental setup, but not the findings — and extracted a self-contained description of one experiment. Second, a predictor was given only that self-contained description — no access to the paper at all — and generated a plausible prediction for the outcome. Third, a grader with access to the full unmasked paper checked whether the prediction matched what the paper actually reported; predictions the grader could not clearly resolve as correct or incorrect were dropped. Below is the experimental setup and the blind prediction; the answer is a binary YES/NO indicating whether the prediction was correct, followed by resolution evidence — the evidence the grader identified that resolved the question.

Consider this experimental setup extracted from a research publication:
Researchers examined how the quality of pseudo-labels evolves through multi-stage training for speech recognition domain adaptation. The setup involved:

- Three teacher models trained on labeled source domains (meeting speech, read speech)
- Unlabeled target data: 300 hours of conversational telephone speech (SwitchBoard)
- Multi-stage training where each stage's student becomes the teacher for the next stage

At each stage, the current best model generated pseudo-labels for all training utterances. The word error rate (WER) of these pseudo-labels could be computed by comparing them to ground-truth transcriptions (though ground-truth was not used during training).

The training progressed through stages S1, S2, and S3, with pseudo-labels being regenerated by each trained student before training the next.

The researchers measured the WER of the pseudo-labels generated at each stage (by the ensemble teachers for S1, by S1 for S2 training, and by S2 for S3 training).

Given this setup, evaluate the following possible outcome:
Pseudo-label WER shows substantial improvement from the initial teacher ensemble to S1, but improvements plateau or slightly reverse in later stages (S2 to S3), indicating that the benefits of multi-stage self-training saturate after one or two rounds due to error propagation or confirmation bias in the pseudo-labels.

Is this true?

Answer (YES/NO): NO